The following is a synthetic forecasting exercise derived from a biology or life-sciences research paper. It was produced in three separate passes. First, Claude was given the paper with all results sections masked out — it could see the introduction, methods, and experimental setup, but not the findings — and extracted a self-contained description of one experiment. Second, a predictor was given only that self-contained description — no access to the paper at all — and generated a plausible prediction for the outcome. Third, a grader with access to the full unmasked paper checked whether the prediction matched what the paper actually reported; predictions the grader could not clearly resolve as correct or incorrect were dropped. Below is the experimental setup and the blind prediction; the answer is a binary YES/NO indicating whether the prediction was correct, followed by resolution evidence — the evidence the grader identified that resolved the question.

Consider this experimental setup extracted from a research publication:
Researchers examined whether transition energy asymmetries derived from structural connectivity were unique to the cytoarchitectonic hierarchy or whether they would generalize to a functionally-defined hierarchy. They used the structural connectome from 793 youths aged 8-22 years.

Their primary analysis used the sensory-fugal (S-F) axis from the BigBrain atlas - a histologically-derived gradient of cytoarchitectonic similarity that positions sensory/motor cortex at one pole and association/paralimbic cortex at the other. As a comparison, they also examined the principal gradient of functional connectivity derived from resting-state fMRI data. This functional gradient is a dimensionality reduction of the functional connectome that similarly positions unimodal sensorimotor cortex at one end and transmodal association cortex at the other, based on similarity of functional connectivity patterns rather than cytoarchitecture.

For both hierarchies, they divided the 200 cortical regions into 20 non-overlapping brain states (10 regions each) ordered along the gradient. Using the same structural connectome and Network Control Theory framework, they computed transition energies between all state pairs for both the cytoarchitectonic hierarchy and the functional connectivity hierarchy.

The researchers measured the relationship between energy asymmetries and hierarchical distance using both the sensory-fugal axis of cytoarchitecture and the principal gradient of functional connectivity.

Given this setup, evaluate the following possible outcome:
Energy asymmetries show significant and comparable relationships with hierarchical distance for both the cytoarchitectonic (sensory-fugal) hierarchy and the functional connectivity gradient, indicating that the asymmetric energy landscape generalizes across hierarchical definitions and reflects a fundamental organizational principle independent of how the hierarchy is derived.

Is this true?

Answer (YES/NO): NO